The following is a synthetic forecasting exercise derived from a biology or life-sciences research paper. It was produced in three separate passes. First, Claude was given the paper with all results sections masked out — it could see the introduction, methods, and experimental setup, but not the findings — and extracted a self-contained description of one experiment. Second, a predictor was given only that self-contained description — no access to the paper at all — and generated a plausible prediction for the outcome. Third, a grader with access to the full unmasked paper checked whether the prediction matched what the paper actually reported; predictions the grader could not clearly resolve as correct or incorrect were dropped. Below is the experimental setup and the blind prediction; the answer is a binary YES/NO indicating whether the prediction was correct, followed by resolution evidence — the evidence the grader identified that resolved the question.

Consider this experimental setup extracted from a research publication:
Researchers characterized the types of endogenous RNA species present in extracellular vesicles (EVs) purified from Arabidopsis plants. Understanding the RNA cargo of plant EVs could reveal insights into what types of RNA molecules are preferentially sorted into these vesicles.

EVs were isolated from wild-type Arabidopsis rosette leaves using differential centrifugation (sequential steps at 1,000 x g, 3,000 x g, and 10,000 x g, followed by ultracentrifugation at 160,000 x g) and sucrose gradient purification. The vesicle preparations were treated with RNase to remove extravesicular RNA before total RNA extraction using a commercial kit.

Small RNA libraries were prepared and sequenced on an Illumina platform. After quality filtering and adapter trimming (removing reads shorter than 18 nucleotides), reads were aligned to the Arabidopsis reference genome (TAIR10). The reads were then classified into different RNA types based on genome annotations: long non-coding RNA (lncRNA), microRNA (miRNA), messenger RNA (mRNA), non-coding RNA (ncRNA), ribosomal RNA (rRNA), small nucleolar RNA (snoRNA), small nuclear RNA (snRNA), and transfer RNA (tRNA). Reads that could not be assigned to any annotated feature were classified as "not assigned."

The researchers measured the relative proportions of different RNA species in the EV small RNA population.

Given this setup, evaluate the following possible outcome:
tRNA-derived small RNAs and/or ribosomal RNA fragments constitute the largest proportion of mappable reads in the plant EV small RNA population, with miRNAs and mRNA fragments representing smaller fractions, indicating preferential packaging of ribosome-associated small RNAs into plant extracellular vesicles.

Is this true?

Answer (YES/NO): NO